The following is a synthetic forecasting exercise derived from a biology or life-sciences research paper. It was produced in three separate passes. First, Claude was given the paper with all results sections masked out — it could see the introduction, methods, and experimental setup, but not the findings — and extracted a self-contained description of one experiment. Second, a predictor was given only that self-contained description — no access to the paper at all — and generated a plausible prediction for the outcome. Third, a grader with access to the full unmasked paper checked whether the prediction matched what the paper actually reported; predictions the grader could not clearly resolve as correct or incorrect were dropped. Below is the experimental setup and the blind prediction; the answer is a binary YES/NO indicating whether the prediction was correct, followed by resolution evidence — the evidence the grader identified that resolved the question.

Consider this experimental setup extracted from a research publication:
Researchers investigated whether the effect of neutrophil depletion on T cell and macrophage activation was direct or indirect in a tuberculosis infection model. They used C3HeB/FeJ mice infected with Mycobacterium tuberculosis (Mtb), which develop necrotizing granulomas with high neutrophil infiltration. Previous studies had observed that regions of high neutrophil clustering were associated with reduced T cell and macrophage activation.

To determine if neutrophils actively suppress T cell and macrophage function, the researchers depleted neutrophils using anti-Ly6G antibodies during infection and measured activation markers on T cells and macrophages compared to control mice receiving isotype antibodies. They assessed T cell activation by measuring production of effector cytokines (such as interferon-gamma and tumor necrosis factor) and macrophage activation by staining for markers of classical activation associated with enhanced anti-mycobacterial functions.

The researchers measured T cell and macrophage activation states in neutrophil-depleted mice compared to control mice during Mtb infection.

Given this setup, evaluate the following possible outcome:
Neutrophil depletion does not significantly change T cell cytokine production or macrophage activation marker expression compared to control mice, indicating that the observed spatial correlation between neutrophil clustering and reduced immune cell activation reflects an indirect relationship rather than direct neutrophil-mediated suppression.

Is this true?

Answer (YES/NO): NO